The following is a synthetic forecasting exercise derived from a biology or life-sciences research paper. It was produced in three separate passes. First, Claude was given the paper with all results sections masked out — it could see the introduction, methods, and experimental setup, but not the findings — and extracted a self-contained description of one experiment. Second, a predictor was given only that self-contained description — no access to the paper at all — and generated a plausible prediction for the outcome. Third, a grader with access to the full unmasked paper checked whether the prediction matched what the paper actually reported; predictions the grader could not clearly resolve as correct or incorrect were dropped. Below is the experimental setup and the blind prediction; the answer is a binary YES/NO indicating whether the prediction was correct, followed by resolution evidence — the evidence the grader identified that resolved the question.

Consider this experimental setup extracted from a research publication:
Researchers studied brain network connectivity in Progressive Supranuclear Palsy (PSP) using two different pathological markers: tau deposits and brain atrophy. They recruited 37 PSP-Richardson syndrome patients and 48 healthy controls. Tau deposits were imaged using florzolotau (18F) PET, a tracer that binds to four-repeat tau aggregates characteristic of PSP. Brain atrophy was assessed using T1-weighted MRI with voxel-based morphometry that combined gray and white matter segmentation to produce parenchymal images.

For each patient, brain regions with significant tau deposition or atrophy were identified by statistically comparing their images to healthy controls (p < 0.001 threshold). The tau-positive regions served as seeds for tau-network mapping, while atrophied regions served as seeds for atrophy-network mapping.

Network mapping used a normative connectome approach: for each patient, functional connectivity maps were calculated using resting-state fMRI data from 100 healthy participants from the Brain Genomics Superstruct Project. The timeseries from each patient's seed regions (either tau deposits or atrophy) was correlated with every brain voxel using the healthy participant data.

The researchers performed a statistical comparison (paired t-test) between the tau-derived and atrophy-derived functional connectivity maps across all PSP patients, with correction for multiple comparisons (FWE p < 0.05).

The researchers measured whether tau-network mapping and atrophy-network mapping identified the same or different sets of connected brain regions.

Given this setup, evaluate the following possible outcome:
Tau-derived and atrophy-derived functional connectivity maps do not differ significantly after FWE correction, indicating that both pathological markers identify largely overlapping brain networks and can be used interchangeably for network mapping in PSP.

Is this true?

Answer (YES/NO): NO